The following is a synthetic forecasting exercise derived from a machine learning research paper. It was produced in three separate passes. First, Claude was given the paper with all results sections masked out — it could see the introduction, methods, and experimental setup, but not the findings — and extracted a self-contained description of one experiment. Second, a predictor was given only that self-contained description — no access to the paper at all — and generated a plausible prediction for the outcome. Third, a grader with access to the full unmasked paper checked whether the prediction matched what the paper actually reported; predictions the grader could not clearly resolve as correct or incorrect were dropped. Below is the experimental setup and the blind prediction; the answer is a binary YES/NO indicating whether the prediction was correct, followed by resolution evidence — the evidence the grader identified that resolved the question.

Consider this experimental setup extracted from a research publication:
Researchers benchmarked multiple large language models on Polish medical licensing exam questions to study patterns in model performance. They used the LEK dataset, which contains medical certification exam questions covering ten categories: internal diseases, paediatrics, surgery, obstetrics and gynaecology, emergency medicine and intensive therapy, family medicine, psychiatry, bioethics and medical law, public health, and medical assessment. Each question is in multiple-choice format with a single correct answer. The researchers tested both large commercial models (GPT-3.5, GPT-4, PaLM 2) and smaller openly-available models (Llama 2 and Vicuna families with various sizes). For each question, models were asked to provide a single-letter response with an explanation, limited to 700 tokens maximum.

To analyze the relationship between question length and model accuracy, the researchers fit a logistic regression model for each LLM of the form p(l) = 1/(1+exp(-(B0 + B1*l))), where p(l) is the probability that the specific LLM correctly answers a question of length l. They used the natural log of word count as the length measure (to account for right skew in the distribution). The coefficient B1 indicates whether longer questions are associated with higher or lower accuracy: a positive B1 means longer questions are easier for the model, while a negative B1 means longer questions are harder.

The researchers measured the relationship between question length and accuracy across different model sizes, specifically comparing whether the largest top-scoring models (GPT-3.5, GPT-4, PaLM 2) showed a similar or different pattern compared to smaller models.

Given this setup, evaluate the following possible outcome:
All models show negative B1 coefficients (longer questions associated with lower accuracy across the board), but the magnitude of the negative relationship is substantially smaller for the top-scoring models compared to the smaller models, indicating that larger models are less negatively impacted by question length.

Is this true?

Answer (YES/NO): NO